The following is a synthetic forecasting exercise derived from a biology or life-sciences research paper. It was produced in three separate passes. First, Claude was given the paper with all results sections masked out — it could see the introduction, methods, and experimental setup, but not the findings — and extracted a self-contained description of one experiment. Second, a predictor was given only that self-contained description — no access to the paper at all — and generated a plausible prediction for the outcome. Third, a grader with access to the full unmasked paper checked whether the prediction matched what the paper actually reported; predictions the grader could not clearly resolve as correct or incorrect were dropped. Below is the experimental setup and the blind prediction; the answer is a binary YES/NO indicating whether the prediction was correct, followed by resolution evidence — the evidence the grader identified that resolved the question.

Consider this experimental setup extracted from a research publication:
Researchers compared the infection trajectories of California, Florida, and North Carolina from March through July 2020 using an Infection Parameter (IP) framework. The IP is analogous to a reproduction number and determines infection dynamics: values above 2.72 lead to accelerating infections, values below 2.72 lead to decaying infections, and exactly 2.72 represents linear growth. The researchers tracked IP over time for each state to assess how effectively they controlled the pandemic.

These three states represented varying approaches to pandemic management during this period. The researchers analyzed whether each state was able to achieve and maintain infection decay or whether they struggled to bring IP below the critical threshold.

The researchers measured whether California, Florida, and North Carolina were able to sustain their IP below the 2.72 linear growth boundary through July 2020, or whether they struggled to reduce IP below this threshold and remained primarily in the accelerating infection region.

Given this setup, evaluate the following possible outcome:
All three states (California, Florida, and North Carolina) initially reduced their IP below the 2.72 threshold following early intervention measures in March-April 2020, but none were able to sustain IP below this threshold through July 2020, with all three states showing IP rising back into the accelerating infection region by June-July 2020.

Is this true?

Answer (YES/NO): NO